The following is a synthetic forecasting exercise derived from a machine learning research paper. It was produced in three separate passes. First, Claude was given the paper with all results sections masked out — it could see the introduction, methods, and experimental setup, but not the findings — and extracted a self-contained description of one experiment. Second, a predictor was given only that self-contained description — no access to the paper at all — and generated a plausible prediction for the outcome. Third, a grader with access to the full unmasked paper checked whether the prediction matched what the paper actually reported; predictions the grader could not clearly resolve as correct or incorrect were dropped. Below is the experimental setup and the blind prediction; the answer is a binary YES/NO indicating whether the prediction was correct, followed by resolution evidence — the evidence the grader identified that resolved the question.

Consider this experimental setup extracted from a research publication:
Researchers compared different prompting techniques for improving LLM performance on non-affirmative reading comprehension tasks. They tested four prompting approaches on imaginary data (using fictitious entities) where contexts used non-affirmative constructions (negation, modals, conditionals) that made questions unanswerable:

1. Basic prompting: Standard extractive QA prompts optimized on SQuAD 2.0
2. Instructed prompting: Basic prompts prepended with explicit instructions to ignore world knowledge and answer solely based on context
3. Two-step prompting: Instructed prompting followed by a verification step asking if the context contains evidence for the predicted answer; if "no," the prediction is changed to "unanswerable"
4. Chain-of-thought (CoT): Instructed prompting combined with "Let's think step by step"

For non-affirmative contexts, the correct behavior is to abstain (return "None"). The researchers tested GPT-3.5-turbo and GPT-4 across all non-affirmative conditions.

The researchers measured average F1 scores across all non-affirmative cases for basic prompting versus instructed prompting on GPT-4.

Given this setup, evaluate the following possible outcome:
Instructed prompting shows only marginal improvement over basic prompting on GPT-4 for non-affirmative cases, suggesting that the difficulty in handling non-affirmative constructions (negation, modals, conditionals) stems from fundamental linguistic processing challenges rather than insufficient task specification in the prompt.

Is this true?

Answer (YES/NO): NO